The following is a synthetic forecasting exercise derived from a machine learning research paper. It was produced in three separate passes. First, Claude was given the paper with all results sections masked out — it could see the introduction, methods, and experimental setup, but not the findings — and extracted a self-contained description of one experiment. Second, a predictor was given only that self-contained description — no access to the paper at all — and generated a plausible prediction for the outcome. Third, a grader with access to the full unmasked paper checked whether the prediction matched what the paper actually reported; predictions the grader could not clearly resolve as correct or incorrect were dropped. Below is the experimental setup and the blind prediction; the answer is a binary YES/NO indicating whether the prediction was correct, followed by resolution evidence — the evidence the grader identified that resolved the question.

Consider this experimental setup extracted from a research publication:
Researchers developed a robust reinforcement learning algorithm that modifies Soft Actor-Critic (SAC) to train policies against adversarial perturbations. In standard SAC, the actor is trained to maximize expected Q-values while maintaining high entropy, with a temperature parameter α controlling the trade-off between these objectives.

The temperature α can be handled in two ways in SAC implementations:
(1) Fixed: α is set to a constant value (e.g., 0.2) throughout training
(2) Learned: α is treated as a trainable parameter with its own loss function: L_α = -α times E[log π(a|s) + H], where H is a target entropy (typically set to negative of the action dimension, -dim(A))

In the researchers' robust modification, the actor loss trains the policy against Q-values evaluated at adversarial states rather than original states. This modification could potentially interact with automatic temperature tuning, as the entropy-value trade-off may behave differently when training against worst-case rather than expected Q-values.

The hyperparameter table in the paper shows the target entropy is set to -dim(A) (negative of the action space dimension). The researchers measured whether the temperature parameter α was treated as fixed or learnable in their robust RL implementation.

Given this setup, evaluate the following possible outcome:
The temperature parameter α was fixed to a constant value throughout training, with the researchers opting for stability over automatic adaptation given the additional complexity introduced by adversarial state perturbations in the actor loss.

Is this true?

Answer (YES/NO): NO